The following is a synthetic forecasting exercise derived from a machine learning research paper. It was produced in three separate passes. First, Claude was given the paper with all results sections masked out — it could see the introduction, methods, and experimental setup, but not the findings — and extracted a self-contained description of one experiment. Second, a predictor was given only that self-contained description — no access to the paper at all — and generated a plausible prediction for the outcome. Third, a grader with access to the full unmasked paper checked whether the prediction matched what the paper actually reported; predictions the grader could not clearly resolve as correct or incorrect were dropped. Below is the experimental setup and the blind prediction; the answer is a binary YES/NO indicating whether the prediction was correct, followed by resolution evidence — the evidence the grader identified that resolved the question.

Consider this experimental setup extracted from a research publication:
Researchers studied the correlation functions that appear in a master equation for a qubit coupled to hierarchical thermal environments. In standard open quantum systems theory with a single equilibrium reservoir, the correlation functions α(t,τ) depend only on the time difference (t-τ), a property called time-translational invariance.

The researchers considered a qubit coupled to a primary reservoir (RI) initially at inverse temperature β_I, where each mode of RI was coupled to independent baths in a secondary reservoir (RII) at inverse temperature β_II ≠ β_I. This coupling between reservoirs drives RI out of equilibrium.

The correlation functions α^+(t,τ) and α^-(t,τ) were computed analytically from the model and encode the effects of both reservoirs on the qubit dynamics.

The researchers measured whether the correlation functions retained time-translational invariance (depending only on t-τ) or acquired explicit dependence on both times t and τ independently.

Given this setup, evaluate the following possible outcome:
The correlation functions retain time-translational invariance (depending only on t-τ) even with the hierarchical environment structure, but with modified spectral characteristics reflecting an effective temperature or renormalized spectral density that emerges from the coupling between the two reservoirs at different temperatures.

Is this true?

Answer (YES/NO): NO